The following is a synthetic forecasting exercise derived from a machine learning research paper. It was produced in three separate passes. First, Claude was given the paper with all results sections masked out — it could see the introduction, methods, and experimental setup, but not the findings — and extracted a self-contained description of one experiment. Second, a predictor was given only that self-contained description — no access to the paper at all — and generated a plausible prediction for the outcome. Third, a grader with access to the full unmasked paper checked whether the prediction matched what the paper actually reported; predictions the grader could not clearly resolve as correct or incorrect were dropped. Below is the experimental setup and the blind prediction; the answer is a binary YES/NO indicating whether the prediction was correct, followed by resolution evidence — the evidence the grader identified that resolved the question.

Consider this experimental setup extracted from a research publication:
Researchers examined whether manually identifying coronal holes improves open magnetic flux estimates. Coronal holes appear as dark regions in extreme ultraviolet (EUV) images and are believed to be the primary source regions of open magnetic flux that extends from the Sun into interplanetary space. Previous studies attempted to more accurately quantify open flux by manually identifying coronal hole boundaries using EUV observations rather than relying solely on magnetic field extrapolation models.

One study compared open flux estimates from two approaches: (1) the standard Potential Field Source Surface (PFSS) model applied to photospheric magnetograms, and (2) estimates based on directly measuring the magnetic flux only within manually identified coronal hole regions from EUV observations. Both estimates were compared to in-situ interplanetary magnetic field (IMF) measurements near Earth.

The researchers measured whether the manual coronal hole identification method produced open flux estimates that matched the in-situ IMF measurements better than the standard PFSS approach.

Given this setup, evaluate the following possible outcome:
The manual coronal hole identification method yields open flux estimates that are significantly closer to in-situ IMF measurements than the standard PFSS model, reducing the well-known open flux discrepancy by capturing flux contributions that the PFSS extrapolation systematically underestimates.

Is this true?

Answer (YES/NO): NO